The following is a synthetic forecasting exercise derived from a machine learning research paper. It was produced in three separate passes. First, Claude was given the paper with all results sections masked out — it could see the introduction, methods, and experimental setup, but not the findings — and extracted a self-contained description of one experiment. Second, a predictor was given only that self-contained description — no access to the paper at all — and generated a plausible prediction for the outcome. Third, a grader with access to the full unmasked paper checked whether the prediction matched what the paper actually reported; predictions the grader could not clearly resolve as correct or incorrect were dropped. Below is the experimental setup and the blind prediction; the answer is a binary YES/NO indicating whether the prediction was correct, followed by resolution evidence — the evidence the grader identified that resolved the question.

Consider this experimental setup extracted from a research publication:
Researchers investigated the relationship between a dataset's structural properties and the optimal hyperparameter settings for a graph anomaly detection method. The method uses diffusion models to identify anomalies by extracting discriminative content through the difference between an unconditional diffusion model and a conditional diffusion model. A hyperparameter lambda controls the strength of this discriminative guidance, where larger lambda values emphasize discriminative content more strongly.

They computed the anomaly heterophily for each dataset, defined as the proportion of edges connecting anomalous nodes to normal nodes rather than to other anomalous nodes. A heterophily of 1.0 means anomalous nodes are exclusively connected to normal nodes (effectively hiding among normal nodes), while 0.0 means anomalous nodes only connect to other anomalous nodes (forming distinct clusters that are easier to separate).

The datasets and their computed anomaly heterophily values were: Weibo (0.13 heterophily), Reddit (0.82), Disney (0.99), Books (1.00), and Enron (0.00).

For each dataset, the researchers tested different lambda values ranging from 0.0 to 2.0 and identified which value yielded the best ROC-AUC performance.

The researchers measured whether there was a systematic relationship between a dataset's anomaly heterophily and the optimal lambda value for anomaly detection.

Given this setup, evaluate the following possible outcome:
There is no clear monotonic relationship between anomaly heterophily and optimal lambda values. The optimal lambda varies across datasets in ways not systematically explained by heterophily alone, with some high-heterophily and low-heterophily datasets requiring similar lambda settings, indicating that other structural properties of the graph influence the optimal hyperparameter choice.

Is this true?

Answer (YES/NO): NO